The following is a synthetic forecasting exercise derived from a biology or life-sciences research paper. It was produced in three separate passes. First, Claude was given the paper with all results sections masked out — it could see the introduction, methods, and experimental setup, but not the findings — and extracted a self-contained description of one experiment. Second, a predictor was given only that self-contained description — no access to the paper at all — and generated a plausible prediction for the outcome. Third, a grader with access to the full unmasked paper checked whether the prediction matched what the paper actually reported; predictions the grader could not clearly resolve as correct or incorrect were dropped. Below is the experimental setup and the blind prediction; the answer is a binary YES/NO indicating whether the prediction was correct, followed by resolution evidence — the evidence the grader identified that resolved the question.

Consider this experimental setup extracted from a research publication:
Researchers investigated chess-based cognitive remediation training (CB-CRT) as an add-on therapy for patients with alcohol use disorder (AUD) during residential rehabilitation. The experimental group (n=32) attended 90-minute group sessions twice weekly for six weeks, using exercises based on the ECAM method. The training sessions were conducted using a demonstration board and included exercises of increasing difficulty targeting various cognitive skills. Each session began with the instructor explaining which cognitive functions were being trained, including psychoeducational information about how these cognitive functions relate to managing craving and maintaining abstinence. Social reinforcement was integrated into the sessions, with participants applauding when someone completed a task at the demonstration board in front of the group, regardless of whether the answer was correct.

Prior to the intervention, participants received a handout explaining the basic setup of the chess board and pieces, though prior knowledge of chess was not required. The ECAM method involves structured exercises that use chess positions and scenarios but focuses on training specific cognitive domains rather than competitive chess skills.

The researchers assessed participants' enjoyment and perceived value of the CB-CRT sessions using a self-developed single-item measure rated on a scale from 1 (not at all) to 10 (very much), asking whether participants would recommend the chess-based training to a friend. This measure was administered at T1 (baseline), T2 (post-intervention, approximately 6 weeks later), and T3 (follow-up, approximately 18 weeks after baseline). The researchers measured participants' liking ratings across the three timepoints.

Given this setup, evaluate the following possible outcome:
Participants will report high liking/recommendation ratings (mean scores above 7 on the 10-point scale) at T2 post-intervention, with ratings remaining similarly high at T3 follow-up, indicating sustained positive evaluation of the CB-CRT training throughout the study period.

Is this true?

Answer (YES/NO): YES